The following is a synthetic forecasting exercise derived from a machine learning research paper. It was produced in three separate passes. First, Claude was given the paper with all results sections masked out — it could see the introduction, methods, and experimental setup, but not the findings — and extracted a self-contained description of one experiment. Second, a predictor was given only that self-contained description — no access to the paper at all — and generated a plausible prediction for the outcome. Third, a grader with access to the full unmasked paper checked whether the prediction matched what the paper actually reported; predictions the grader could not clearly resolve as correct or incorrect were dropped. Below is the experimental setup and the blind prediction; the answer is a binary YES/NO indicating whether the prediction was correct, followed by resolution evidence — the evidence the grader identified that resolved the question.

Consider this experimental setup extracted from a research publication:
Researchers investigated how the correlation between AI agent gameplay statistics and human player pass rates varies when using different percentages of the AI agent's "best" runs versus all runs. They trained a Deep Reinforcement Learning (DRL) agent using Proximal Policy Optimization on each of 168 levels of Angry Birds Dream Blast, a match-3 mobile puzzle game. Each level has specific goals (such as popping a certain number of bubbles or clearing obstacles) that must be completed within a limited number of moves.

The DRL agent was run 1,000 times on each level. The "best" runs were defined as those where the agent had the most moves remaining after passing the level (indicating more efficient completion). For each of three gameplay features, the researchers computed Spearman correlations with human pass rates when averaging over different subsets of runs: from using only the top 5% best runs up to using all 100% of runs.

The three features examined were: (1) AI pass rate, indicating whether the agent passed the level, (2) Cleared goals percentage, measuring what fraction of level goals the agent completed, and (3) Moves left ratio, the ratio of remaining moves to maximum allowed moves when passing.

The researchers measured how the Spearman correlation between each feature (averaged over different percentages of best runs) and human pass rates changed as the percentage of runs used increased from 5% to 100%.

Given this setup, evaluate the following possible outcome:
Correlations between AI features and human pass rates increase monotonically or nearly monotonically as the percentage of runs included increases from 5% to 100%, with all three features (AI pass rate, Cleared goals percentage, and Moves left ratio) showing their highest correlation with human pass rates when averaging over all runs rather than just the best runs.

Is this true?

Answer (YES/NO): NO